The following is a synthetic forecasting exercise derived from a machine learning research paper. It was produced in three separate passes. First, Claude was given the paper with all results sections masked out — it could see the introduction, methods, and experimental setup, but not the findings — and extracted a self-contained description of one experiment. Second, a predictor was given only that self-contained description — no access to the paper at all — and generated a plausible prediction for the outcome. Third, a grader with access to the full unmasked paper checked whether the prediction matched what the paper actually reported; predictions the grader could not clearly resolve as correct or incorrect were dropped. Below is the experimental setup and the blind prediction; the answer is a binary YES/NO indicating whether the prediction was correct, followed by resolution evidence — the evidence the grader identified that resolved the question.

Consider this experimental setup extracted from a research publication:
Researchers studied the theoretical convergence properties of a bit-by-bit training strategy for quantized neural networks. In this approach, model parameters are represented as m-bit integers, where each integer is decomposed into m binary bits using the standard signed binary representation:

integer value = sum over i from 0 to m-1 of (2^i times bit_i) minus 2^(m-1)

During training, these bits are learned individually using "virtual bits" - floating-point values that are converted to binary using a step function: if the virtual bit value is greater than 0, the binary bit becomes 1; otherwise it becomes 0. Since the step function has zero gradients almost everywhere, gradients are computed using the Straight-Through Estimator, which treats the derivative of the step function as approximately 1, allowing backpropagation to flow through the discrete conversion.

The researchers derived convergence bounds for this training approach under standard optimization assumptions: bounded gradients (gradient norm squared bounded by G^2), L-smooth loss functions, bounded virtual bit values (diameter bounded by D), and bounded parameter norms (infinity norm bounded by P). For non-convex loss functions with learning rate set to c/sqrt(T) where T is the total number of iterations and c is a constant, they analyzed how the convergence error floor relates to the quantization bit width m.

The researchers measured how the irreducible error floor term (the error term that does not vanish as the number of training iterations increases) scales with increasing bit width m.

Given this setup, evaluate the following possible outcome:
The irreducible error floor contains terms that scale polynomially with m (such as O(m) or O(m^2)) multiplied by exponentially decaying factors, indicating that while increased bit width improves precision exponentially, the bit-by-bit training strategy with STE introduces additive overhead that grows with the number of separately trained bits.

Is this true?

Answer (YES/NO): YES